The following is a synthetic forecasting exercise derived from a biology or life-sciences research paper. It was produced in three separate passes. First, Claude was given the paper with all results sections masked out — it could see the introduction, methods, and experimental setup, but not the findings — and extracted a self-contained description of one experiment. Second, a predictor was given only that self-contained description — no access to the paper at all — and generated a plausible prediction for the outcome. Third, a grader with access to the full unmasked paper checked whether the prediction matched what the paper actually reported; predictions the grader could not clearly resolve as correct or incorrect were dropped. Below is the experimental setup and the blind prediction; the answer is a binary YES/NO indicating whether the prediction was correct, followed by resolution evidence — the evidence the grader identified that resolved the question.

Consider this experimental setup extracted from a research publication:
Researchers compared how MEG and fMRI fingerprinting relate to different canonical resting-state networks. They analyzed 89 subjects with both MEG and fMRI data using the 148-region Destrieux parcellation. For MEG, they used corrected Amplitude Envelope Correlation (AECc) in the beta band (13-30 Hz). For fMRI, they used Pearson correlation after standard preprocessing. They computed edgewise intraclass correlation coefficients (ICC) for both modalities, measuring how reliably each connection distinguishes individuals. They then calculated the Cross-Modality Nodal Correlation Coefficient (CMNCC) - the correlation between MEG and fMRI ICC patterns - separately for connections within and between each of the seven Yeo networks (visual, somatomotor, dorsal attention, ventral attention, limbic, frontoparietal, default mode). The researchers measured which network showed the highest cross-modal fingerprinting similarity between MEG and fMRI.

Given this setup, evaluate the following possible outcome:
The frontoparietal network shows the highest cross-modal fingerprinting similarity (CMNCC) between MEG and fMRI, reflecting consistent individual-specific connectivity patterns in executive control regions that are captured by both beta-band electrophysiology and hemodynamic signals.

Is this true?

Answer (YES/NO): NO